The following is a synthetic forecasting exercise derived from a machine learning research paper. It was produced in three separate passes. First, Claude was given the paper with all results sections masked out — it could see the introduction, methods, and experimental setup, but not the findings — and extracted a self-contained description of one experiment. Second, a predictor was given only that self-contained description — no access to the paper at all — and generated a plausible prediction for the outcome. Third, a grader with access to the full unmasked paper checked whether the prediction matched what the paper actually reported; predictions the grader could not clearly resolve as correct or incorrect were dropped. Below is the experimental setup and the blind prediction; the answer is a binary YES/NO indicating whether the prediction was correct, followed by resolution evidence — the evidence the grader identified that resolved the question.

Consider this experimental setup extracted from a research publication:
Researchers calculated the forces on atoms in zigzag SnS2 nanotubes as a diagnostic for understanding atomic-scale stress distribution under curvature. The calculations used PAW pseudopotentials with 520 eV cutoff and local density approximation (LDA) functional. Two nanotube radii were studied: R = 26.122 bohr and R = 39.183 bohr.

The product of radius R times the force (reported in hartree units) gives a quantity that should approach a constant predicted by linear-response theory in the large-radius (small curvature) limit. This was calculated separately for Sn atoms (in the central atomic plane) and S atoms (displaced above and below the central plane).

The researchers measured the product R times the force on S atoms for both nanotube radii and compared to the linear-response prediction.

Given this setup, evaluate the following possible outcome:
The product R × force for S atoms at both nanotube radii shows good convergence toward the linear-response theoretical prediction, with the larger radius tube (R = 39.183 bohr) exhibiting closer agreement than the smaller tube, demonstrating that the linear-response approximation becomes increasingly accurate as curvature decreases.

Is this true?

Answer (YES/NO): NO